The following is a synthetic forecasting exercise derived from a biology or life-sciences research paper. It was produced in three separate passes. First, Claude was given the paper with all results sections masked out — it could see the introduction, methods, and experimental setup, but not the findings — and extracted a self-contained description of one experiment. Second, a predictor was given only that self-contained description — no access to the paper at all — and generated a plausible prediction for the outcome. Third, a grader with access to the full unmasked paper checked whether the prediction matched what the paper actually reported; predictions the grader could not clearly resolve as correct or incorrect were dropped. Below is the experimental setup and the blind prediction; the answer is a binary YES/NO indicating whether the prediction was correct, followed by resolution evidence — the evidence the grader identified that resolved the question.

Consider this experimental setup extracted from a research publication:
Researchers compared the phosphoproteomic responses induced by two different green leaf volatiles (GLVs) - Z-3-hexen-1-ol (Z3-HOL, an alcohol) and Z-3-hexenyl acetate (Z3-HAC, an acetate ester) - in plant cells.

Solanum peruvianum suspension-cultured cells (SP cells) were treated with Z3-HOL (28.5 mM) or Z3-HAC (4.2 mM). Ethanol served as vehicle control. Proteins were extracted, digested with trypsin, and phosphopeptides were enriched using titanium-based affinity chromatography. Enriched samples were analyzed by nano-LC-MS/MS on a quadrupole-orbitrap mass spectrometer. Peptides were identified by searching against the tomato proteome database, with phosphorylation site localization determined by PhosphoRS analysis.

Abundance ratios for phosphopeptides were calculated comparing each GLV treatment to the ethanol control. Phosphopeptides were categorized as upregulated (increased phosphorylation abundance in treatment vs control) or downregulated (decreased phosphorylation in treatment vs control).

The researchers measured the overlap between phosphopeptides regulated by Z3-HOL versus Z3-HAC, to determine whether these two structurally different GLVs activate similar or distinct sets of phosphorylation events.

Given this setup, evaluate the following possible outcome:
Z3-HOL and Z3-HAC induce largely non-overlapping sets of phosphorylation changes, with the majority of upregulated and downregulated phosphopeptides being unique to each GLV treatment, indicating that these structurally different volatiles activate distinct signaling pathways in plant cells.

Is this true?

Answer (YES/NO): NO